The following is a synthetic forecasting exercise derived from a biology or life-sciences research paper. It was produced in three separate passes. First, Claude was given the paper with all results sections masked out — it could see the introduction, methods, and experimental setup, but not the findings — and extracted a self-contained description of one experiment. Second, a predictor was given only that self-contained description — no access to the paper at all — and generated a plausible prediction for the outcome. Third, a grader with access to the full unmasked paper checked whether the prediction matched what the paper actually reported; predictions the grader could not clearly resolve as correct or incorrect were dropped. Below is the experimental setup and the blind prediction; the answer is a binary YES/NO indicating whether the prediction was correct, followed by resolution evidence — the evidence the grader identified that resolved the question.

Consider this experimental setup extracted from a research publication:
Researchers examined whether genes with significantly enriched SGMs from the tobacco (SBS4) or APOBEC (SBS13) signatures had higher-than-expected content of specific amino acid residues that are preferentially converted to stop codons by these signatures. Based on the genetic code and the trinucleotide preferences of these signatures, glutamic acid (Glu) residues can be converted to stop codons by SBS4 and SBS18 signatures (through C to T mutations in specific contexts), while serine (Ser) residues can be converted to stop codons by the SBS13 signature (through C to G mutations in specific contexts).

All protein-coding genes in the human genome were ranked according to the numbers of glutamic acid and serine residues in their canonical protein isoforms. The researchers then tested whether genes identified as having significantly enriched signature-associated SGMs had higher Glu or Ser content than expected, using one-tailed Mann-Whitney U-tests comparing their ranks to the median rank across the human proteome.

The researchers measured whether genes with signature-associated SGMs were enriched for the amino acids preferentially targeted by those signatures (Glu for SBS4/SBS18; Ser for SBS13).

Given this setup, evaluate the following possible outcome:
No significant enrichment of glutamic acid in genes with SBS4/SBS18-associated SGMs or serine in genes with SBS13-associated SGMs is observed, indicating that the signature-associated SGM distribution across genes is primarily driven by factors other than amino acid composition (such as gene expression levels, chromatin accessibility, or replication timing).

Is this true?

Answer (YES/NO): NO